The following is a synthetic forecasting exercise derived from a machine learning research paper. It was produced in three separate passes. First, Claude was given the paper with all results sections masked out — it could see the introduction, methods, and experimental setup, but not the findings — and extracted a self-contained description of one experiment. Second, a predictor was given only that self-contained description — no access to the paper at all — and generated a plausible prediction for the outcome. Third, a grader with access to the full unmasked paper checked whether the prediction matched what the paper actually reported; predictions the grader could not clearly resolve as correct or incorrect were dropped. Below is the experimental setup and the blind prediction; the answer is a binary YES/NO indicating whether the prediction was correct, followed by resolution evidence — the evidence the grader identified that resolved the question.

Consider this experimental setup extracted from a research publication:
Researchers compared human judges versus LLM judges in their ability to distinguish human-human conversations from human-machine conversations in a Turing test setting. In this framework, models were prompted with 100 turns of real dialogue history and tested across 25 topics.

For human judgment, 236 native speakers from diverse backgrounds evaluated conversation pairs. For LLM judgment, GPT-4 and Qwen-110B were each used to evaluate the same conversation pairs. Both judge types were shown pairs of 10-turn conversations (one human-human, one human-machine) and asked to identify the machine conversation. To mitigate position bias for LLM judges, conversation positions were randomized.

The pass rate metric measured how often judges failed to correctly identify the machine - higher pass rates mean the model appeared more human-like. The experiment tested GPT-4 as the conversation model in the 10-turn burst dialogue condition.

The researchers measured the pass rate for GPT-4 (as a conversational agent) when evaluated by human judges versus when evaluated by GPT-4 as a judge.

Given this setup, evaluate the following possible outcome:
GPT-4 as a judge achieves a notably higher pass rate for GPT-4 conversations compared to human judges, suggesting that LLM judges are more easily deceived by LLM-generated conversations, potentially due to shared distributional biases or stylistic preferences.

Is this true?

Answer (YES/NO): YES